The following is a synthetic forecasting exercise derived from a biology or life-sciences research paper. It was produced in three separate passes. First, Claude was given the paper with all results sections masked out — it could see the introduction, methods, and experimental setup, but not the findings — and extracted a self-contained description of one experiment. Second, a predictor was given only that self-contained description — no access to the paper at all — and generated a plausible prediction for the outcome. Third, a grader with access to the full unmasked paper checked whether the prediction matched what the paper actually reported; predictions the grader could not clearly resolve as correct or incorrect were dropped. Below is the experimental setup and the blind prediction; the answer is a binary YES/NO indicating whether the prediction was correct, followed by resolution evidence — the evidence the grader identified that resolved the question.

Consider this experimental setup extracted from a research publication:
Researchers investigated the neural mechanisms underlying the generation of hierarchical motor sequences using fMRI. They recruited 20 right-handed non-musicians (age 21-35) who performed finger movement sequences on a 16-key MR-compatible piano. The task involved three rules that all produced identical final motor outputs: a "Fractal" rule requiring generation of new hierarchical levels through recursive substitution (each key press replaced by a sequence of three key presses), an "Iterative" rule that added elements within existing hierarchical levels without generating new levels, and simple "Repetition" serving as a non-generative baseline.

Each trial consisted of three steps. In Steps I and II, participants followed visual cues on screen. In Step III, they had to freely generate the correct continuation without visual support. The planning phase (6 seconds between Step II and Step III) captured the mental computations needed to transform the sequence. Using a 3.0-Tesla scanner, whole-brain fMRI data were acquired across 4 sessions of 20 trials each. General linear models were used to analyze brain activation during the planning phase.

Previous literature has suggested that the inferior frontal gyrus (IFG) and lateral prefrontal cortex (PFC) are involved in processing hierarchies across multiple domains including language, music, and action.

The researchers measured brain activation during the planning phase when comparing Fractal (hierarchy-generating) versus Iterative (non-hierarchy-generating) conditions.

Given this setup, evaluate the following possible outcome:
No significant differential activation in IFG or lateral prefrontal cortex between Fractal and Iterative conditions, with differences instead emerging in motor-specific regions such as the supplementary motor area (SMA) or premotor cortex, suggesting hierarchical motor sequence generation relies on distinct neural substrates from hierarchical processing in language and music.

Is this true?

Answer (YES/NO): YES